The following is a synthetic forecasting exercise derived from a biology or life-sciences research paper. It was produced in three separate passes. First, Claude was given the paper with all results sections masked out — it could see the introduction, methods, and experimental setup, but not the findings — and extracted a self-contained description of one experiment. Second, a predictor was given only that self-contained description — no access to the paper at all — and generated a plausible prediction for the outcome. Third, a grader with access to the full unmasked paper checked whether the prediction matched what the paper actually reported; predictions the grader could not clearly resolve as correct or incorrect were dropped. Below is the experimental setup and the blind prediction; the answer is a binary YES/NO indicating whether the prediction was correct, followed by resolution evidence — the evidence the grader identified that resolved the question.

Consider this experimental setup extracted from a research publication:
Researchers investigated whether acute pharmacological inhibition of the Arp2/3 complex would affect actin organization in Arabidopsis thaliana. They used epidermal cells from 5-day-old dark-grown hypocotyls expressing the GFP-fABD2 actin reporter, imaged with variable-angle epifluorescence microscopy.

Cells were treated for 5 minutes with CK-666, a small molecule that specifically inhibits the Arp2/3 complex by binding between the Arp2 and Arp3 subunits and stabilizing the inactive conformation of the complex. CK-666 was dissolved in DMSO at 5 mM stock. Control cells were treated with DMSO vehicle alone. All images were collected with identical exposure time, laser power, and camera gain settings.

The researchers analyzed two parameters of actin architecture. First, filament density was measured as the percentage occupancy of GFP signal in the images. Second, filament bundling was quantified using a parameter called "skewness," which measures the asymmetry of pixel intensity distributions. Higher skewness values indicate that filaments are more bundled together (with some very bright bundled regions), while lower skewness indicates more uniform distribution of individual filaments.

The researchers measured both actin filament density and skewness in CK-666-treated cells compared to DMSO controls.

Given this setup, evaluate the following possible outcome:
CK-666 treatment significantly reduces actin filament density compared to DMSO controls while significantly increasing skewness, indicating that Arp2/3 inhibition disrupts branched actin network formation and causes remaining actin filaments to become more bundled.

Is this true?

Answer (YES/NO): NO